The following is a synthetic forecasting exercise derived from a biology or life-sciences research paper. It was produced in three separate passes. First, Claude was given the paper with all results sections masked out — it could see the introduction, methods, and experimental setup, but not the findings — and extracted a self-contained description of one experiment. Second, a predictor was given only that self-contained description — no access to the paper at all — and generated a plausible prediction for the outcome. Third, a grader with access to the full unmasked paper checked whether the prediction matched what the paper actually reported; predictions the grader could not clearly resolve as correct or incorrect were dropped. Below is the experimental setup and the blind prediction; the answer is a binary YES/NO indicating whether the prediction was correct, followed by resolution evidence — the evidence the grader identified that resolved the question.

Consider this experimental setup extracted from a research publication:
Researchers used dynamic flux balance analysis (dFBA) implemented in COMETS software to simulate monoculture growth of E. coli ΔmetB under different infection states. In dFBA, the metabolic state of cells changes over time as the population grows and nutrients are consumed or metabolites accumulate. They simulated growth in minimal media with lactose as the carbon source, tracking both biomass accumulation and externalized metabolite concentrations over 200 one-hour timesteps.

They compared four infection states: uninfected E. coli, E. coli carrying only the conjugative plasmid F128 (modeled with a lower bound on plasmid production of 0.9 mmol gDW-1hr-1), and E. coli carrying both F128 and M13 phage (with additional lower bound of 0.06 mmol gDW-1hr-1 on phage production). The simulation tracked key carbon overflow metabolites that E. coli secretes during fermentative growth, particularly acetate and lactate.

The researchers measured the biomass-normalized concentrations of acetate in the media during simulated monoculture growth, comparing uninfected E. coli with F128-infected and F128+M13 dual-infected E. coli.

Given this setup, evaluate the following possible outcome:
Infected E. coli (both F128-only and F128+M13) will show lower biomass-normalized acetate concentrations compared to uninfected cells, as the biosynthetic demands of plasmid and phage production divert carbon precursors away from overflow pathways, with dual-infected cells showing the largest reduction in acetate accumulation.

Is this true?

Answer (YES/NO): NO